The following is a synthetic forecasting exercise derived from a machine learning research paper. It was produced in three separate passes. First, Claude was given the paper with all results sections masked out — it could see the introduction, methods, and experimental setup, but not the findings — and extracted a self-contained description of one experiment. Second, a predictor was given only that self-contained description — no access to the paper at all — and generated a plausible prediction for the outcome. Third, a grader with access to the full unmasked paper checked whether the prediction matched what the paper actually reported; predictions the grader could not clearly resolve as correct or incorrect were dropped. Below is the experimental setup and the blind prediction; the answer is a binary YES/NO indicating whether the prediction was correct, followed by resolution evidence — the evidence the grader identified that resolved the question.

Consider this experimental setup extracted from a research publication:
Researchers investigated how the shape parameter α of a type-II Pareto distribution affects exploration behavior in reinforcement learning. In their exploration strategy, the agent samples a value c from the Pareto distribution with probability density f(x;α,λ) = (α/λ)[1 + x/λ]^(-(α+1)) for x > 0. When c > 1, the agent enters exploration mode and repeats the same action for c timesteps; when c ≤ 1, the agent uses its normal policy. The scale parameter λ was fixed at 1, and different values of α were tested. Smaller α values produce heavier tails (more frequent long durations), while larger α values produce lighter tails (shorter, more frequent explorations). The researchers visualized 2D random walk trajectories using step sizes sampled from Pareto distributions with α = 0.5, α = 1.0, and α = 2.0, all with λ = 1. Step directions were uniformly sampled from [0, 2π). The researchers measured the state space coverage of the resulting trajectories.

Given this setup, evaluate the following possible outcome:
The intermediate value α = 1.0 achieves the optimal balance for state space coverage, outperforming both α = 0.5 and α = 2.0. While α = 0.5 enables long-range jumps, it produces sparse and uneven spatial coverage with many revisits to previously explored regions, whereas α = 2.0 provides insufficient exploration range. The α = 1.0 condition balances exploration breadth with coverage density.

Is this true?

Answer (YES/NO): NO